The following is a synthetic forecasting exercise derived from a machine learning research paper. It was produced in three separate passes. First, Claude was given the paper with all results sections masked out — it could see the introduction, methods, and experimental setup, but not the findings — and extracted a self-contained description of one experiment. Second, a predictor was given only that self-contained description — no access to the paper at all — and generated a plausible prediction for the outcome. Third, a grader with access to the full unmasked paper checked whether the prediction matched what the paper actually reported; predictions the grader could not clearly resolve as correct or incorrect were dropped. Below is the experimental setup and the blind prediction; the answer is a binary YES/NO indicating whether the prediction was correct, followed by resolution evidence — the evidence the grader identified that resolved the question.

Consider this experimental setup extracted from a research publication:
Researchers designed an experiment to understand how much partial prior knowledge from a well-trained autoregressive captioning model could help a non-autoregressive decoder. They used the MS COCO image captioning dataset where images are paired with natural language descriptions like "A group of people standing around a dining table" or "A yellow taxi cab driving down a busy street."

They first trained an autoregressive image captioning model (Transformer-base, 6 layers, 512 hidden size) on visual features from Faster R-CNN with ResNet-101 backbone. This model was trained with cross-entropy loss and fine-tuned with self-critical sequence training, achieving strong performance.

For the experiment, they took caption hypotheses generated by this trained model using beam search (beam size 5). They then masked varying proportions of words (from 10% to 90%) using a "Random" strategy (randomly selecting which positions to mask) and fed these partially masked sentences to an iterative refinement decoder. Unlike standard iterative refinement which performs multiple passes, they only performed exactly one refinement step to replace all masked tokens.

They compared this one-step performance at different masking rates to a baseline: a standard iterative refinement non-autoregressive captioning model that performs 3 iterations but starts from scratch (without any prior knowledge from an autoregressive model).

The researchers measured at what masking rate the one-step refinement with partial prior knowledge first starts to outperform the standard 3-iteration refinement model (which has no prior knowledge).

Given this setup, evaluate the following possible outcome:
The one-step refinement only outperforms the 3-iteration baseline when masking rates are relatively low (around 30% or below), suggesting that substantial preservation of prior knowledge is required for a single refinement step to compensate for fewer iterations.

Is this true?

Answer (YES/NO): NO